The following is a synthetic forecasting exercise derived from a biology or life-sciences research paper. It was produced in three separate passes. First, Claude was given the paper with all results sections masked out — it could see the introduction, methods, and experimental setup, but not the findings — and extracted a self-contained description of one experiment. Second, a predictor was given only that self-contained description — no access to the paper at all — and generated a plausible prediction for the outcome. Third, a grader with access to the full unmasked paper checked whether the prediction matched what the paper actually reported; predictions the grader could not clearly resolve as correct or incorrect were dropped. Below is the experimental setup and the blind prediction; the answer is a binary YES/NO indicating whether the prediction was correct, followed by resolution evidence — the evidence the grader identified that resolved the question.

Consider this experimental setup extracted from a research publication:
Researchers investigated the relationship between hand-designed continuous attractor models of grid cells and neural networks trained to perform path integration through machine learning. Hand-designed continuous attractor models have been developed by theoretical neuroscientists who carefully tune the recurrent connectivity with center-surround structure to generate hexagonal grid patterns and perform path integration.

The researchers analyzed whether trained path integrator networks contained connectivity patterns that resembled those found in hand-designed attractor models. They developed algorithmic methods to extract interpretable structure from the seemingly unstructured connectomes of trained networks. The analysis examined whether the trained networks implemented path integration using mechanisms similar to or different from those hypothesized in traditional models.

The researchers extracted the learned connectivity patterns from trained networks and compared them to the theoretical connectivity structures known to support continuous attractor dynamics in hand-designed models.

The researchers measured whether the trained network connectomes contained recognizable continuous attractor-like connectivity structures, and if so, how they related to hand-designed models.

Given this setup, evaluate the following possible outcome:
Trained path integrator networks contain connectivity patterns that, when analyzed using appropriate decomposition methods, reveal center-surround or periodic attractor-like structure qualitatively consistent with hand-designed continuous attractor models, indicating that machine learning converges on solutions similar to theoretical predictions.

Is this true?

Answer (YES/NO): YES